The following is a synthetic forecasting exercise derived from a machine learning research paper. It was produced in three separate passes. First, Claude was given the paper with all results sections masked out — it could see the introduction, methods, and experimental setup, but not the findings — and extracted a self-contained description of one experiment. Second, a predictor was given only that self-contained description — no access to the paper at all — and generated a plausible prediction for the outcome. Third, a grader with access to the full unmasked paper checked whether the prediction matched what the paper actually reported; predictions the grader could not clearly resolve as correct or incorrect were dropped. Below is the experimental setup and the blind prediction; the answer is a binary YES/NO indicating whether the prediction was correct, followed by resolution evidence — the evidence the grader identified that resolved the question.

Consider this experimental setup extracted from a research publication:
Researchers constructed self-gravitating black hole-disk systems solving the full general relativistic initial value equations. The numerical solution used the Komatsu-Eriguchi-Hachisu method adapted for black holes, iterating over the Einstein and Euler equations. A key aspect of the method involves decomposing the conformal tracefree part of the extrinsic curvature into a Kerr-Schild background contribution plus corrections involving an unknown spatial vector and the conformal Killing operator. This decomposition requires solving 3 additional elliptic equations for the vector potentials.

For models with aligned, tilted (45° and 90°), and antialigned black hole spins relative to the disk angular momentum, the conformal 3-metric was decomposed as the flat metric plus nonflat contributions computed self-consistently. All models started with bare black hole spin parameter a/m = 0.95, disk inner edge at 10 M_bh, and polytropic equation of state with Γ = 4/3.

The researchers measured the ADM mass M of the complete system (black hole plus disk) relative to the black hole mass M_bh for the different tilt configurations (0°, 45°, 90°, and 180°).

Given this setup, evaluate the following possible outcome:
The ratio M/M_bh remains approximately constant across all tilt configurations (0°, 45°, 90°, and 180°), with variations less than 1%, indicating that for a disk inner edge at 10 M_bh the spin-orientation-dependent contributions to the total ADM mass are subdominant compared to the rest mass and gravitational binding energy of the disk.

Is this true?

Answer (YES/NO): NO